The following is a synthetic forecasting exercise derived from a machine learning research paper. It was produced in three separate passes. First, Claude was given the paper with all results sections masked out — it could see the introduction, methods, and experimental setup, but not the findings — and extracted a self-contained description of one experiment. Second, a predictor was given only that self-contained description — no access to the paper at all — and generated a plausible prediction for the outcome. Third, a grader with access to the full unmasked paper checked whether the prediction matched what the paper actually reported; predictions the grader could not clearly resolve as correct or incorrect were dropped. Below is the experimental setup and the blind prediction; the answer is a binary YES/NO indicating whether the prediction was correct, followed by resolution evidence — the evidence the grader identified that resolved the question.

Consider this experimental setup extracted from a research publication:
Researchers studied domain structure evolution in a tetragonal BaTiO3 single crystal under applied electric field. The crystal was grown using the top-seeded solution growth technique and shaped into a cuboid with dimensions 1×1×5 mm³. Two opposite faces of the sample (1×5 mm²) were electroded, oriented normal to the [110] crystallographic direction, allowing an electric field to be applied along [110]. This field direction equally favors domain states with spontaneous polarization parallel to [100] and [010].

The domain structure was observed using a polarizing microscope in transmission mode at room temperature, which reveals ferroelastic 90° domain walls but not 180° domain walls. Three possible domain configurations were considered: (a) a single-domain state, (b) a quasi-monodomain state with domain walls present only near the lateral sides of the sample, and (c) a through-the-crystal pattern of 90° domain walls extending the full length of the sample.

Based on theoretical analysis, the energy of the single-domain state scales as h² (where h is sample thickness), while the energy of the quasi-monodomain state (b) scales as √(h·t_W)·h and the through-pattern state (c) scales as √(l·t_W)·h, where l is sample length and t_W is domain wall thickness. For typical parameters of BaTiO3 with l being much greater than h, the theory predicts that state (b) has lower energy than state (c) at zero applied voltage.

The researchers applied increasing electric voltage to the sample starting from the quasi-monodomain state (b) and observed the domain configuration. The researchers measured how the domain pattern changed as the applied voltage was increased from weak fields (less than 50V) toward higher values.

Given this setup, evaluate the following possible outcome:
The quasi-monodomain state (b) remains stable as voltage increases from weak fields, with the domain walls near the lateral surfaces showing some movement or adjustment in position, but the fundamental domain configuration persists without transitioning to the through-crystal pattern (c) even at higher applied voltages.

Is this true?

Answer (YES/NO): NO